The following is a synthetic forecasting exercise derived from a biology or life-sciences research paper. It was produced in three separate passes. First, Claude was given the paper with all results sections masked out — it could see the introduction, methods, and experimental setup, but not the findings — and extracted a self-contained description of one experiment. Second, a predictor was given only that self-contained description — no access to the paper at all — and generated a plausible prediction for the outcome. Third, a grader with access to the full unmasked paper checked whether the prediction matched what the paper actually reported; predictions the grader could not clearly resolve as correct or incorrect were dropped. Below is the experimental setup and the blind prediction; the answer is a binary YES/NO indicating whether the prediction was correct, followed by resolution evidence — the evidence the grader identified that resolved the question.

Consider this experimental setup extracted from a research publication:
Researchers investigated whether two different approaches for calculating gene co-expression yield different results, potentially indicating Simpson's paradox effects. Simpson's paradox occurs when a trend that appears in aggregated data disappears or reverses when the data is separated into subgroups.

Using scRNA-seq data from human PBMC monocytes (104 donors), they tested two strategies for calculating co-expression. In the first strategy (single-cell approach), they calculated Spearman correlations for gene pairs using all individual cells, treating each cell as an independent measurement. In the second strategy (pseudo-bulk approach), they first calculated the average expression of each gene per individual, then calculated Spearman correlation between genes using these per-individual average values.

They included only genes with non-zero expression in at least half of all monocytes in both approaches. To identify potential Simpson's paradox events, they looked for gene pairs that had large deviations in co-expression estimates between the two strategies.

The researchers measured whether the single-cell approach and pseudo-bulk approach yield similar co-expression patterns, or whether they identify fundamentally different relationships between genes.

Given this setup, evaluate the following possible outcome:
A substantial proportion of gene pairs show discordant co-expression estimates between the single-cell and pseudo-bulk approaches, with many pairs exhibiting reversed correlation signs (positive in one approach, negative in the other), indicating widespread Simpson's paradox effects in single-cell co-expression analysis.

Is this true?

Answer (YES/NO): NO